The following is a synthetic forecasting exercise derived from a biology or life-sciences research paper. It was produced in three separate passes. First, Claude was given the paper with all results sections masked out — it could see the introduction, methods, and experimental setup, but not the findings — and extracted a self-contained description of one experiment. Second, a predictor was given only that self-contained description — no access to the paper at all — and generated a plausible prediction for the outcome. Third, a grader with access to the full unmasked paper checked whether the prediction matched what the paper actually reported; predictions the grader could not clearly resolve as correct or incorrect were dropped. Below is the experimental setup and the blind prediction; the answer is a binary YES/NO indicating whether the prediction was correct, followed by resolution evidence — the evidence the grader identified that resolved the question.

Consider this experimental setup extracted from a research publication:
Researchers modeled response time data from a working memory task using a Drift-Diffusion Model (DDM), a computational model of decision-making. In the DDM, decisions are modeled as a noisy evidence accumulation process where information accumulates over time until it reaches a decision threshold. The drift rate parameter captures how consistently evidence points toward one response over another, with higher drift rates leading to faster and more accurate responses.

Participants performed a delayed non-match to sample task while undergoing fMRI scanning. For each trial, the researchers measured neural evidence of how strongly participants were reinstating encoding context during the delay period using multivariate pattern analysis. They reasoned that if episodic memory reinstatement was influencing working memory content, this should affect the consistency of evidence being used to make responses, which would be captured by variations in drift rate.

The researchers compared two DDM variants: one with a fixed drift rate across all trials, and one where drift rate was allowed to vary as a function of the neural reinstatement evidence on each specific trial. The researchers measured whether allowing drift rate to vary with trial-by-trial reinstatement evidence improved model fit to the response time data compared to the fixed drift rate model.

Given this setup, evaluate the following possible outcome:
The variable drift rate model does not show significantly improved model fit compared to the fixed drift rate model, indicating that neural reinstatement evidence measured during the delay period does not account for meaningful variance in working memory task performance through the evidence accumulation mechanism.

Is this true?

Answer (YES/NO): NO